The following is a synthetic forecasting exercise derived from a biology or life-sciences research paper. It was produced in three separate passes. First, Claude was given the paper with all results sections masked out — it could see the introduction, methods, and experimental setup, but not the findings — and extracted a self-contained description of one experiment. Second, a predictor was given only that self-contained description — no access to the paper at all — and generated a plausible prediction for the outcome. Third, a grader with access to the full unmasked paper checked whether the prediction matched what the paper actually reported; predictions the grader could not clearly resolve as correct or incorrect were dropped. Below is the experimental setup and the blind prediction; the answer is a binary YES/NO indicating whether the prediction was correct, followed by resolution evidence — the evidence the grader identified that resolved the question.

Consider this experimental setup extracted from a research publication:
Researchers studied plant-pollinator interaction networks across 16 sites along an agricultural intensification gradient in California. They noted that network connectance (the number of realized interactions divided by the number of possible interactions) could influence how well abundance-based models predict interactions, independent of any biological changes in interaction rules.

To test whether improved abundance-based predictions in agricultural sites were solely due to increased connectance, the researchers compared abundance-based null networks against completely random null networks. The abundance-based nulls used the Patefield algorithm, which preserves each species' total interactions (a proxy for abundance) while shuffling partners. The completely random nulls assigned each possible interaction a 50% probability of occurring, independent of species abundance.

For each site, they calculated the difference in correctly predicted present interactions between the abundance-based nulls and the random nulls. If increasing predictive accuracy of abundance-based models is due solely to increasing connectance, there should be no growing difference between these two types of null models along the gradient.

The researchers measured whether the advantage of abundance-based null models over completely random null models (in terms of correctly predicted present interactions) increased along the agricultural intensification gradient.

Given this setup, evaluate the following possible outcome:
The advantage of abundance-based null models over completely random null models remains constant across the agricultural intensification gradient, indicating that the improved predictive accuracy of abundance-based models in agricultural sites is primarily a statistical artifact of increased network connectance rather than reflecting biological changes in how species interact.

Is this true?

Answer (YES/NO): NO